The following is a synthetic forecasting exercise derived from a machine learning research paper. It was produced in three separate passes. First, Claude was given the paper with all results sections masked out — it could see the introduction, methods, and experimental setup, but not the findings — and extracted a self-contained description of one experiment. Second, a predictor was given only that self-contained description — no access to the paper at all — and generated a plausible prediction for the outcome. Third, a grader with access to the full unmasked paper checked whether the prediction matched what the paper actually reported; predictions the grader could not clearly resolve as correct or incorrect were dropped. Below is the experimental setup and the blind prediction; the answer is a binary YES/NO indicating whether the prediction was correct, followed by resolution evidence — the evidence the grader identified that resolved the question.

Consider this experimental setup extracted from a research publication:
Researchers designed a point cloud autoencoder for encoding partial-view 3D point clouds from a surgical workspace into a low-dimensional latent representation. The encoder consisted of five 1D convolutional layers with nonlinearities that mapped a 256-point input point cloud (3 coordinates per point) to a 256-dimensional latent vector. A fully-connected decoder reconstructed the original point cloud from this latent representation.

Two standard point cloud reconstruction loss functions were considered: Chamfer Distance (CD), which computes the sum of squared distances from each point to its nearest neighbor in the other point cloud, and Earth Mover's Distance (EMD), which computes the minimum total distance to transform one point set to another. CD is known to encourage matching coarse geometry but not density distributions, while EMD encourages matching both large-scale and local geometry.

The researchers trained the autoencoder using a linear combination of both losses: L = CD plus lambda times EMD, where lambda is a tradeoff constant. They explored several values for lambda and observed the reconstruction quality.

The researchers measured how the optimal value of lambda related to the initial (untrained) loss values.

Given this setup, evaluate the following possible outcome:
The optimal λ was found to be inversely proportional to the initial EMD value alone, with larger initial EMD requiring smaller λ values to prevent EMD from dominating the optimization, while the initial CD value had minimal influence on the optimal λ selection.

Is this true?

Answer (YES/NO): NO